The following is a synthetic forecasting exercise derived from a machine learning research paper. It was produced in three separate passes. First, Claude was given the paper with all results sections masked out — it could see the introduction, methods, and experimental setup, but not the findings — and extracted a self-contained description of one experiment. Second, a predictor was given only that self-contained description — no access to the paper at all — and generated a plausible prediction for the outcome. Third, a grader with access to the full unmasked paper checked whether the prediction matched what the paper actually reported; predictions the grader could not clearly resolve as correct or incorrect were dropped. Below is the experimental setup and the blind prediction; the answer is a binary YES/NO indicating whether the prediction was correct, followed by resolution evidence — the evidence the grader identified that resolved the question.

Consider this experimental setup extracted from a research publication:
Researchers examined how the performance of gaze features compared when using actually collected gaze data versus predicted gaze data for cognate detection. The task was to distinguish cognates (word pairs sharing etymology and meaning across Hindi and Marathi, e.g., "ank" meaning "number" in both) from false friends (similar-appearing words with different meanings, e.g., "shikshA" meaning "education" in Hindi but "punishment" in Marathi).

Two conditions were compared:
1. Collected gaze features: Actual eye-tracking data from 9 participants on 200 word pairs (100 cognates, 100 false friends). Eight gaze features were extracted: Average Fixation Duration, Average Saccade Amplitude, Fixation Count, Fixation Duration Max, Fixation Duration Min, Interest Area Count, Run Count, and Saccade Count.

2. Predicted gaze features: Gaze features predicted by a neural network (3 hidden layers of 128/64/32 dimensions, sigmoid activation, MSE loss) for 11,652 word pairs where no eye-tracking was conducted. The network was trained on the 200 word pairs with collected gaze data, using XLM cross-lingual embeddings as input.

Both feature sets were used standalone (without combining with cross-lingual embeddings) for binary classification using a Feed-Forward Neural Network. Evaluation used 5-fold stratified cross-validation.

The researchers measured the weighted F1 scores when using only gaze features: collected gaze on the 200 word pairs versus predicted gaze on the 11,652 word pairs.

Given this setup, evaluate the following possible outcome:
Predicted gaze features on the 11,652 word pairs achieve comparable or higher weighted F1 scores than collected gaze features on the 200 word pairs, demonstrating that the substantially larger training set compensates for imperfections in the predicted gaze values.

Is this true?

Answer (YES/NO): YES